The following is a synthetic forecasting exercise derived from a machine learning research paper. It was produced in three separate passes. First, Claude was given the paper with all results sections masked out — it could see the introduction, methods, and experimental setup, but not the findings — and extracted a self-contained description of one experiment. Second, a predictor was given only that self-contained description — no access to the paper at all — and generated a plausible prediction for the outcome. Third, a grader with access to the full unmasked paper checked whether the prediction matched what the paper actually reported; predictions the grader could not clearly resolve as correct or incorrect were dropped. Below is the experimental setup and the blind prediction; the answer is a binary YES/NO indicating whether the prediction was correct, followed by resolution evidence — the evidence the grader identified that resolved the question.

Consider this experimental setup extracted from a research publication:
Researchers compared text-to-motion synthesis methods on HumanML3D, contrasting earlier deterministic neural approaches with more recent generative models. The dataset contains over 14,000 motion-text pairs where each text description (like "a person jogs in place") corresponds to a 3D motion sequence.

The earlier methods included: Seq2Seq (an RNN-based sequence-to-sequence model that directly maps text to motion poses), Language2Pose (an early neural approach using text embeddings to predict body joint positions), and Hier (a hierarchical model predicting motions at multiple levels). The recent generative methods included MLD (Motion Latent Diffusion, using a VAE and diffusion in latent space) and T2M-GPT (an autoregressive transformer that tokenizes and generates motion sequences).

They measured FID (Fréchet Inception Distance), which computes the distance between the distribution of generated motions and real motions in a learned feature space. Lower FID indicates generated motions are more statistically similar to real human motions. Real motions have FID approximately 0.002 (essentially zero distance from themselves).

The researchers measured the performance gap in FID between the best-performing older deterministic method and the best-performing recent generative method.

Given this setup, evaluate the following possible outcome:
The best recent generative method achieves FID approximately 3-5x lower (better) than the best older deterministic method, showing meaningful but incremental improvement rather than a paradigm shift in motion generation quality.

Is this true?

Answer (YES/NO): NO